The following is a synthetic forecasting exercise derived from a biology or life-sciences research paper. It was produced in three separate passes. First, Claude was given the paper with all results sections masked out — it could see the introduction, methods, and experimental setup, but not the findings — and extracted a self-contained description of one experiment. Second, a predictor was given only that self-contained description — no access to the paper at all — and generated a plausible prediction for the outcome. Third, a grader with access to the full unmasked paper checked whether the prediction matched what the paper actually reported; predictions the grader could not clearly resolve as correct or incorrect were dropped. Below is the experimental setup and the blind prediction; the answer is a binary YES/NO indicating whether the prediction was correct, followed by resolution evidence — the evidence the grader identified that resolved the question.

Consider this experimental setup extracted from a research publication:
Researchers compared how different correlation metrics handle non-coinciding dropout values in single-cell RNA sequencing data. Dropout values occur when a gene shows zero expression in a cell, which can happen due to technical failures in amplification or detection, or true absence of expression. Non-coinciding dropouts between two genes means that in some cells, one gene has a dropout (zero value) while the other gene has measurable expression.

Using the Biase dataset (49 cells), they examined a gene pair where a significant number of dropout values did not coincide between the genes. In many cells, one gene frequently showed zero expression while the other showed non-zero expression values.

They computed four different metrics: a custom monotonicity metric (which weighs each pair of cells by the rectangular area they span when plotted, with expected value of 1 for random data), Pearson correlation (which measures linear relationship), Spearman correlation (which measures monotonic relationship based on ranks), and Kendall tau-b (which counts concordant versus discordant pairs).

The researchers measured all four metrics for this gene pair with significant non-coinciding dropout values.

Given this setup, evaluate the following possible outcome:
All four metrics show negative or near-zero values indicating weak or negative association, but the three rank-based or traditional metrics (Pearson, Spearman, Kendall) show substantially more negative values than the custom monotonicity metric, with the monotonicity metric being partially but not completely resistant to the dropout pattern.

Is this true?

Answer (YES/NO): NO